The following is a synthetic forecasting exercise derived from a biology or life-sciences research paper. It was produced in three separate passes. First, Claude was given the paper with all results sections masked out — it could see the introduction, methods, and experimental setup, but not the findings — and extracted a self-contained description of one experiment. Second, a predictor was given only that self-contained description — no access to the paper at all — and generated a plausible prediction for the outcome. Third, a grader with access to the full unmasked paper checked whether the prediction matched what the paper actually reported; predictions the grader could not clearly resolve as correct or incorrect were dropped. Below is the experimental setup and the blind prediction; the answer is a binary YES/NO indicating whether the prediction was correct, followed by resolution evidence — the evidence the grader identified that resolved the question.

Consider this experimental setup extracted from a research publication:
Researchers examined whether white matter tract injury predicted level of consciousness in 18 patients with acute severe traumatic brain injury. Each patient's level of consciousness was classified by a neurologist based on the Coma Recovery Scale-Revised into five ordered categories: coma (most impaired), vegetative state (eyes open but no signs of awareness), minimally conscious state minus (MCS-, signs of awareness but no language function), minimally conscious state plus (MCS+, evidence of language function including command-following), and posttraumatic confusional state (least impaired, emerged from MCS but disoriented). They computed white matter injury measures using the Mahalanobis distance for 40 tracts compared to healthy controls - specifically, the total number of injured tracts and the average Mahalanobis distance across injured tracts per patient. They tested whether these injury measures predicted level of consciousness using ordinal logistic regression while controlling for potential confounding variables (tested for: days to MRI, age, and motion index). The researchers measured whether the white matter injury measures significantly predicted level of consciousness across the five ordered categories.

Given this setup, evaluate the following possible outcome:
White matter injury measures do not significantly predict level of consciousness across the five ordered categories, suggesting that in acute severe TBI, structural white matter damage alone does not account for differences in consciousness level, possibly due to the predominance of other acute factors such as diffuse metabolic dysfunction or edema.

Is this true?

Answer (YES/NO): YES